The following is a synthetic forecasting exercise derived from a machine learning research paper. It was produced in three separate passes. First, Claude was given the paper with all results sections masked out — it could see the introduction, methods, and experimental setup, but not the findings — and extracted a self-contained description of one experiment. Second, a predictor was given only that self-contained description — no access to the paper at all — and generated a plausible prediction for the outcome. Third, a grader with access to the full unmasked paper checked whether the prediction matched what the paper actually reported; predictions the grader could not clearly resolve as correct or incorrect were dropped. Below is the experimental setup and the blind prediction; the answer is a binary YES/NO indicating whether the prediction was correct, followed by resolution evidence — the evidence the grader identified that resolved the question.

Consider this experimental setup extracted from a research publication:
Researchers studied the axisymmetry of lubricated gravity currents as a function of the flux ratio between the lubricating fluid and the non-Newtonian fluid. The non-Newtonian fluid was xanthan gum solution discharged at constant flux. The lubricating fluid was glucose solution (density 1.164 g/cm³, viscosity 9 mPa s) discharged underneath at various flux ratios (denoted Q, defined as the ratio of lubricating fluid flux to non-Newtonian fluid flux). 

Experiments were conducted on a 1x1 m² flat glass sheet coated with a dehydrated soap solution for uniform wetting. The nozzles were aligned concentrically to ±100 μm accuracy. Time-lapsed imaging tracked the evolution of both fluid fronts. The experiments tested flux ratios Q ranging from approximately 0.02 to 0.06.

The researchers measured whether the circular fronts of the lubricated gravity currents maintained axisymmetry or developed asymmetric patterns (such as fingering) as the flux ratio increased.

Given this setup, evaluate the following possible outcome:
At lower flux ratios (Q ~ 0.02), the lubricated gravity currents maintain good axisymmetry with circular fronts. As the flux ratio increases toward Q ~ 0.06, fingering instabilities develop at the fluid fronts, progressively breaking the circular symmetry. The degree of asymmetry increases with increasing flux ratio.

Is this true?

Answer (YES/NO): NO